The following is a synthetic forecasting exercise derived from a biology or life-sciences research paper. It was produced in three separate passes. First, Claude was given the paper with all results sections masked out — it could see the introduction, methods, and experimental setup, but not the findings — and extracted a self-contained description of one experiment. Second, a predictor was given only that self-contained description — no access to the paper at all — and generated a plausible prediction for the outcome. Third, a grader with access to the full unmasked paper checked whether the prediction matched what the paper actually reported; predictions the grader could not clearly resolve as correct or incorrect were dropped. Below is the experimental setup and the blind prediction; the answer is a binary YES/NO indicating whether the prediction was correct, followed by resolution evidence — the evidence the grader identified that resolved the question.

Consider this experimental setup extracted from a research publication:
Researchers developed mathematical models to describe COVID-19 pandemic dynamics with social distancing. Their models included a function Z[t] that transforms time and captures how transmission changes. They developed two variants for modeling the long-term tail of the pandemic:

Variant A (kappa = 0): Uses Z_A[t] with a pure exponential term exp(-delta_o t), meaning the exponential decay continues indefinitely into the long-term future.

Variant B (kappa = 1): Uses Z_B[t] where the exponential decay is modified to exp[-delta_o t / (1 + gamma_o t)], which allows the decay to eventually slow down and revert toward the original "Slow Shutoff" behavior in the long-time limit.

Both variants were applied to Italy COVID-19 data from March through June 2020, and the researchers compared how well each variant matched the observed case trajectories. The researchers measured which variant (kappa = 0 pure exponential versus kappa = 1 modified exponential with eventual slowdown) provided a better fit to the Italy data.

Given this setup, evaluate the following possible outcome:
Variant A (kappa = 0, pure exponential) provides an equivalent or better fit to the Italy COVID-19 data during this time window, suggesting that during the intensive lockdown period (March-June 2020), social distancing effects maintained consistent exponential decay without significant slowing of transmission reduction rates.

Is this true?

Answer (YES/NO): YES